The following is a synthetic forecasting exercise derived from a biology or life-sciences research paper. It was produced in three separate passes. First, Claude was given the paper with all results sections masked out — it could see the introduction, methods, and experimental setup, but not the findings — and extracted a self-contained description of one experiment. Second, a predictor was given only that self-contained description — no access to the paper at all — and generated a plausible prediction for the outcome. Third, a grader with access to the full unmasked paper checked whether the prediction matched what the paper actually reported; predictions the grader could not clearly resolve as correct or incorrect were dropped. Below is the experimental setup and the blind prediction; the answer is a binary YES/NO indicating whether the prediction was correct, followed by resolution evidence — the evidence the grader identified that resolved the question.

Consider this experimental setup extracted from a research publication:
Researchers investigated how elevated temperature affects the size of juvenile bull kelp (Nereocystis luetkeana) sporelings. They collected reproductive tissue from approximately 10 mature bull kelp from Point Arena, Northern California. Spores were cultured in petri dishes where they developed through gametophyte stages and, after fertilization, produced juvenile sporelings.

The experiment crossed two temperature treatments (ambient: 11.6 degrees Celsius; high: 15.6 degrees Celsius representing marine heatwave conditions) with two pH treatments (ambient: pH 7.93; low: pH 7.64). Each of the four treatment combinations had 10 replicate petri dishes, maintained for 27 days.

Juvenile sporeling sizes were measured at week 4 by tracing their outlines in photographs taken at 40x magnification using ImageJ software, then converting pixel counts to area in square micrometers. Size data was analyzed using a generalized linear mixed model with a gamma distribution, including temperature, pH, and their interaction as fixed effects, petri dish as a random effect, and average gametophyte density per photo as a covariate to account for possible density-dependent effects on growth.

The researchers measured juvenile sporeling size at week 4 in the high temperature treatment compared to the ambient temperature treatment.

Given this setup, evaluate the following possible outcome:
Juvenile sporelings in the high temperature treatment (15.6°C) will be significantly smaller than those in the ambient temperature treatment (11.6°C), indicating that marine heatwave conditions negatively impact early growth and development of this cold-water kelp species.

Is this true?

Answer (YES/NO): NO